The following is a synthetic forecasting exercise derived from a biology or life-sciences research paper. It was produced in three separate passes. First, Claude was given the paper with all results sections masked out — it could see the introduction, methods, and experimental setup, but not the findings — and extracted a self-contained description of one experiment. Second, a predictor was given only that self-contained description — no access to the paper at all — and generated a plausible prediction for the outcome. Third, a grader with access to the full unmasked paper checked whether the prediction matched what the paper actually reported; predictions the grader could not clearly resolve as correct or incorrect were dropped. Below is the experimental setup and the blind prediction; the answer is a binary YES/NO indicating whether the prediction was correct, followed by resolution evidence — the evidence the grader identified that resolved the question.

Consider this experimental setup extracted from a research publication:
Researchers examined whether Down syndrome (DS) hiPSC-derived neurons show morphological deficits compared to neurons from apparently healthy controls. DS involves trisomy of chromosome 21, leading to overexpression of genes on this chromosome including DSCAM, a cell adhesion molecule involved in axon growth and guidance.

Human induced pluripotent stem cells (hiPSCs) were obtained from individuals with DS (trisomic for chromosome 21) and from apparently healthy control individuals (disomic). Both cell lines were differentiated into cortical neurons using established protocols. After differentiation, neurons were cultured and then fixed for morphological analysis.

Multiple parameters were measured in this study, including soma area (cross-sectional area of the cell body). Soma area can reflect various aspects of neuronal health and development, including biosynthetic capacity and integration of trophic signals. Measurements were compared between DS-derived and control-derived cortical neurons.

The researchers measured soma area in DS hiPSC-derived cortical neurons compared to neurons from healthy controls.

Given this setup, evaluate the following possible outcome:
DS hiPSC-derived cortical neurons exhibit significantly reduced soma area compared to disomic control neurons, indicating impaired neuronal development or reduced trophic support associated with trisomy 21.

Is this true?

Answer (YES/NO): YES